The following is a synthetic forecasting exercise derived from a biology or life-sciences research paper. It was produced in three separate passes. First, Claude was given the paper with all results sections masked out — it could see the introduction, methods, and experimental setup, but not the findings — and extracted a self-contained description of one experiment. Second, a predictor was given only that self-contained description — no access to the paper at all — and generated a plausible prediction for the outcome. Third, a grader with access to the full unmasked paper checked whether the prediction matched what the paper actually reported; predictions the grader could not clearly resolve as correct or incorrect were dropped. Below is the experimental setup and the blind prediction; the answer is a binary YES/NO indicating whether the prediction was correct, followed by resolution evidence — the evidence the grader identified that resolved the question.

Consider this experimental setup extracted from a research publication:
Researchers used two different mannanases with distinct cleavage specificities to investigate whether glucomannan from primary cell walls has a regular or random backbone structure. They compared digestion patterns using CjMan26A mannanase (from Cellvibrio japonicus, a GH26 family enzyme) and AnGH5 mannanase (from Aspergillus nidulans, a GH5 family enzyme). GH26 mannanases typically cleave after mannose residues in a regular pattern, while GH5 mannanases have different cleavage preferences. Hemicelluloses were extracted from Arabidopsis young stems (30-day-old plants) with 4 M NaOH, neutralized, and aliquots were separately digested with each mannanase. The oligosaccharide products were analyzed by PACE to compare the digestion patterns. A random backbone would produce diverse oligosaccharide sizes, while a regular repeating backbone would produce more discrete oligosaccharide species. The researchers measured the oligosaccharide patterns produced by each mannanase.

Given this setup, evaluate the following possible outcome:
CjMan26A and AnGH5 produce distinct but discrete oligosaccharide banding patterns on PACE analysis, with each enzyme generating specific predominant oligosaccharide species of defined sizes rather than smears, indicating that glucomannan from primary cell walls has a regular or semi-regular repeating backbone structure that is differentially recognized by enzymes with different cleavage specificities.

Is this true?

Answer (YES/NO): YES